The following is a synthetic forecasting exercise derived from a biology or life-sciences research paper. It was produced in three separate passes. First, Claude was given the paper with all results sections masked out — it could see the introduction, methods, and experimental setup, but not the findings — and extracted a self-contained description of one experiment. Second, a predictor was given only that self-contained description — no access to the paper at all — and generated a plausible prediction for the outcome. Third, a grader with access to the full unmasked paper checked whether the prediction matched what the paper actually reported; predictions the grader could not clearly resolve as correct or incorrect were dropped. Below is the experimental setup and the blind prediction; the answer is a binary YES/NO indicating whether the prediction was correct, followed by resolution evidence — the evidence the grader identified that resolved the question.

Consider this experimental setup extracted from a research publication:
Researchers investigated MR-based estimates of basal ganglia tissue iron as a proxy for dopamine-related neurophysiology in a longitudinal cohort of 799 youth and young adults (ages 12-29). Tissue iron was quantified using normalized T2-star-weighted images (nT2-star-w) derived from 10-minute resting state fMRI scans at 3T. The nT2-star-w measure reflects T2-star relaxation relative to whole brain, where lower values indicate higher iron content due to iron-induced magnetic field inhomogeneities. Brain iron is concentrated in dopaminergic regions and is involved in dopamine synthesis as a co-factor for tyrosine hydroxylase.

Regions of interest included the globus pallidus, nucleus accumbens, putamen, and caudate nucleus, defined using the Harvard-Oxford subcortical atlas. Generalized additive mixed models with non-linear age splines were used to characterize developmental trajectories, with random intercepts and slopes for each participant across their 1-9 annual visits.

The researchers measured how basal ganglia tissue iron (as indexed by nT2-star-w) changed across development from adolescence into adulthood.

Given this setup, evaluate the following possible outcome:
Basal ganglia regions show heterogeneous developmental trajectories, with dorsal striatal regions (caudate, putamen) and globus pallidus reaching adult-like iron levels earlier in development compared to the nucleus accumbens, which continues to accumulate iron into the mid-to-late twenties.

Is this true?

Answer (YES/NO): NO